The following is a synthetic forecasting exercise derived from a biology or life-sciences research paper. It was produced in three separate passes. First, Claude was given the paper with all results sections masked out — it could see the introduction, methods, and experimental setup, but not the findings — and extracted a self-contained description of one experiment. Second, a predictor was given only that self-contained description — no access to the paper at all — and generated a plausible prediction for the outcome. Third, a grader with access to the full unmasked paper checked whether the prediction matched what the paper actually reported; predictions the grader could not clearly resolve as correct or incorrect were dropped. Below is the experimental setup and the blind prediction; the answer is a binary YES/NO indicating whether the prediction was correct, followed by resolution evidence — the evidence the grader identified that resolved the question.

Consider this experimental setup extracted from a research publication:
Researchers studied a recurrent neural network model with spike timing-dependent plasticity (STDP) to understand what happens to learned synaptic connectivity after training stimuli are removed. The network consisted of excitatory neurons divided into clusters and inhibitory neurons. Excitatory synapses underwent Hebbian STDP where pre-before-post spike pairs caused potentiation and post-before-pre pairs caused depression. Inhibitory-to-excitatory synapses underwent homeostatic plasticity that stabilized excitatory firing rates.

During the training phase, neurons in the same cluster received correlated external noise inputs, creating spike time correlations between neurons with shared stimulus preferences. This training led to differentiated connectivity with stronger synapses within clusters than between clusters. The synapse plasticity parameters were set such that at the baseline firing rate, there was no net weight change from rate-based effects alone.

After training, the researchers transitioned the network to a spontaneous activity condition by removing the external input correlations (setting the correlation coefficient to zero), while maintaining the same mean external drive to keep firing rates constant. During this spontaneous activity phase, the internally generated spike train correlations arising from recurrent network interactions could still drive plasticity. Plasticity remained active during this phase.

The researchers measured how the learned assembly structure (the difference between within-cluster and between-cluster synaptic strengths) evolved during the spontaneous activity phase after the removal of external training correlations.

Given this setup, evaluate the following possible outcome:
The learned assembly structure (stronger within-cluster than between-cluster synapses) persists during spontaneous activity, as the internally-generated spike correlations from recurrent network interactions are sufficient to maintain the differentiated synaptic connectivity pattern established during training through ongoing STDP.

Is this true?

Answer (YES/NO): YES